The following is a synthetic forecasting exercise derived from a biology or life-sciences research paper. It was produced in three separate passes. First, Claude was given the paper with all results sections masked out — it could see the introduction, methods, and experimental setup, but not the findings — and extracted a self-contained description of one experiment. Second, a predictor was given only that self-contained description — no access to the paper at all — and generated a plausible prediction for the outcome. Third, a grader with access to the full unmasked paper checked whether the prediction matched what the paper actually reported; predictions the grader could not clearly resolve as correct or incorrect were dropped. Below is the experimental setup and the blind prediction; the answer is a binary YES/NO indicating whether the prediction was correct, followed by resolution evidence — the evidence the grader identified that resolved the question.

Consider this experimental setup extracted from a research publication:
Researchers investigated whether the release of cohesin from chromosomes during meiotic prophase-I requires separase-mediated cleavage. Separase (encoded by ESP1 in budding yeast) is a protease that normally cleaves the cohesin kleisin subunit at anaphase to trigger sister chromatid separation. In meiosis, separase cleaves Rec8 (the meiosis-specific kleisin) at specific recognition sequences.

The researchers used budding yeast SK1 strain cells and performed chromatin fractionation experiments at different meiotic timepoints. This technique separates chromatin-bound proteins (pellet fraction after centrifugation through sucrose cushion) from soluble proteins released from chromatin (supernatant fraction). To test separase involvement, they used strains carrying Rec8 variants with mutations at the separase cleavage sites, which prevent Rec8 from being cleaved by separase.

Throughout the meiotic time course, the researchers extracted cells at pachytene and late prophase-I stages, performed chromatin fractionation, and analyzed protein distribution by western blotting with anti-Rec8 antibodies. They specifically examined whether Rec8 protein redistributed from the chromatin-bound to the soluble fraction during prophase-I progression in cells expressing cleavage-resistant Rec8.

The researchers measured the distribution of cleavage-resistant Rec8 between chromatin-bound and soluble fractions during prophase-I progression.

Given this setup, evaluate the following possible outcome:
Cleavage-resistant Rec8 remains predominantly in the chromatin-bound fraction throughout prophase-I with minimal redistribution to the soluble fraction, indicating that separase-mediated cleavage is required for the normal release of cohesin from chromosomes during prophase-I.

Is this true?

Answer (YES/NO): NO